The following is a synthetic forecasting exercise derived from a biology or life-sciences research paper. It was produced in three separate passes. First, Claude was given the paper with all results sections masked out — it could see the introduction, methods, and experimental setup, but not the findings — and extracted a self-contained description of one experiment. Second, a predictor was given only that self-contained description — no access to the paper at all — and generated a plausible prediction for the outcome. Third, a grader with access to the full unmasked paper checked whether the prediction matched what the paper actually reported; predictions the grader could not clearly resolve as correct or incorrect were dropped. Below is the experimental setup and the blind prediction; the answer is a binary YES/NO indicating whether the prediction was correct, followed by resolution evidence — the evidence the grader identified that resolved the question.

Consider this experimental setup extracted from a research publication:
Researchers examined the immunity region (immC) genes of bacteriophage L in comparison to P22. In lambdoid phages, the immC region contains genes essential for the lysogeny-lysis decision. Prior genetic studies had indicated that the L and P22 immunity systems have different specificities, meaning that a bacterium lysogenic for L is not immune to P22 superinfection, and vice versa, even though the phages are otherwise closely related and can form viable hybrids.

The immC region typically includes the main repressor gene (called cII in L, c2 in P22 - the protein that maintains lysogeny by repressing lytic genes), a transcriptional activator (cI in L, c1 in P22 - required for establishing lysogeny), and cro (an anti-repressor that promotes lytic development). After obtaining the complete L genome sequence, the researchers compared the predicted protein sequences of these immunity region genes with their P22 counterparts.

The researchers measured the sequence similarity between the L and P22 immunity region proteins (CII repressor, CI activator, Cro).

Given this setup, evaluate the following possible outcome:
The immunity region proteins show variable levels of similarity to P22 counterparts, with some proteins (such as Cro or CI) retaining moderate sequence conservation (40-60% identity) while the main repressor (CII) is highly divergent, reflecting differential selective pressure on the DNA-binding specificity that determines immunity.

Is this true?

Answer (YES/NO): NO